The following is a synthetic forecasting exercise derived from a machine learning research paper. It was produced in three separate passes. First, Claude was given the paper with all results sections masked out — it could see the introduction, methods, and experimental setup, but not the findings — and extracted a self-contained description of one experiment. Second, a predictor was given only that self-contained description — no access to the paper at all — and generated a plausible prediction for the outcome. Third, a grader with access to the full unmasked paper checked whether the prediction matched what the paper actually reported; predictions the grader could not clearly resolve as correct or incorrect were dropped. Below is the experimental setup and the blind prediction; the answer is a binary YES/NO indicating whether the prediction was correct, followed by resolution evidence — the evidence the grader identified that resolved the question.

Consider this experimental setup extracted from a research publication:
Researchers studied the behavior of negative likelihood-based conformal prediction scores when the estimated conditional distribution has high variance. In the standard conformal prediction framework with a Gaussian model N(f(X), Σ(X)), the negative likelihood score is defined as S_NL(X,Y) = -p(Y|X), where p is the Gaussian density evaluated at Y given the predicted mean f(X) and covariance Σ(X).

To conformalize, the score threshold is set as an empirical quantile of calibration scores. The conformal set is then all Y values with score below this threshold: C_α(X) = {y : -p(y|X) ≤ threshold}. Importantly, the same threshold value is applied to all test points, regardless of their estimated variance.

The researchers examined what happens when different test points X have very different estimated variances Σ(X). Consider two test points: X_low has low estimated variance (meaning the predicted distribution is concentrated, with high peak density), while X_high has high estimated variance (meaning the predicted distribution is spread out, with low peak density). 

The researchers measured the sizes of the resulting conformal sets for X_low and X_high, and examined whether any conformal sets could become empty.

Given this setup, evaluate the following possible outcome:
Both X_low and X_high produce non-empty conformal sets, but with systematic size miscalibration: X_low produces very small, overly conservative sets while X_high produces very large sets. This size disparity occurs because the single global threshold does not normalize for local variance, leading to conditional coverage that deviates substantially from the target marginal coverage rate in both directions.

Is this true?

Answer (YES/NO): NO